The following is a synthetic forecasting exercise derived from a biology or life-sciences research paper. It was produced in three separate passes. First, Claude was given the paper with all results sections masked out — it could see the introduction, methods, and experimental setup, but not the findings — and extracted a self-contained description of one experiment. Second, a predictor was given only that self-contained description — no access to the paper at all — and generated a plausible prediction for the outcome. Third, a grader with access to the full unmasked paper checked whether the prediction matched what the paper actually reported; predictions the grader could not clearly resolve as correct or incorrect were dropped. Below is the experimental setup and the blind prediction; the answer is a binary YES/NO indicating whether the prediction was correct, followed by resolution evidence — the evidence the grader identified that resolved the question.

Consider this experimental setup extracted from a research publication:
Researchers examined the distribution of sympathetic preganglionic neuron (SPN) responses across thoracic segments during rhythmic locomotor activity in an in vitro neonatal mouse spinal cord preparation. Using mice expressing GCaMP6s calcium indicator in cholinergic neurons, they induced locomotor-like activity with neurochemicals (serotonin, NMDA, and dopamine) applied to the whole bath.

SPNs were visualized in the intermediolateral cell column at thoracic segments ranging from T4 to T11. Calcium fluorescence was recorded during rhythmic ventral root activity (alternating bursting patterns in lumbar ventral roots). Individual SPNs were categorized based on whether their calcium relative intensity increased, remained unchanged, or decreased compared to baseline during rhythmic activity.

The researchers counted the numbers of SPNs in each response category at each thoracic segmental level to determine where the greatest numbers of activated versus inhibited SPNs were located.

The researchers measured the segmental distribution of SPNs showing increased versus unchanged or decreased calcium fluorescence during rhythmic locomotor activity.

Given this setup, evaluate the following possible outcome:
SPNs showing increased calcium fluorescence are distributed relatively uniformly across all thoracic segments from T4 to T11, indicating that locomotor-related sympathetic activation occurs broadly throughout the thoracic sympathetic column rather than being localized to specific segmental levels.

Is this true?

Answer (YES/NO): NO